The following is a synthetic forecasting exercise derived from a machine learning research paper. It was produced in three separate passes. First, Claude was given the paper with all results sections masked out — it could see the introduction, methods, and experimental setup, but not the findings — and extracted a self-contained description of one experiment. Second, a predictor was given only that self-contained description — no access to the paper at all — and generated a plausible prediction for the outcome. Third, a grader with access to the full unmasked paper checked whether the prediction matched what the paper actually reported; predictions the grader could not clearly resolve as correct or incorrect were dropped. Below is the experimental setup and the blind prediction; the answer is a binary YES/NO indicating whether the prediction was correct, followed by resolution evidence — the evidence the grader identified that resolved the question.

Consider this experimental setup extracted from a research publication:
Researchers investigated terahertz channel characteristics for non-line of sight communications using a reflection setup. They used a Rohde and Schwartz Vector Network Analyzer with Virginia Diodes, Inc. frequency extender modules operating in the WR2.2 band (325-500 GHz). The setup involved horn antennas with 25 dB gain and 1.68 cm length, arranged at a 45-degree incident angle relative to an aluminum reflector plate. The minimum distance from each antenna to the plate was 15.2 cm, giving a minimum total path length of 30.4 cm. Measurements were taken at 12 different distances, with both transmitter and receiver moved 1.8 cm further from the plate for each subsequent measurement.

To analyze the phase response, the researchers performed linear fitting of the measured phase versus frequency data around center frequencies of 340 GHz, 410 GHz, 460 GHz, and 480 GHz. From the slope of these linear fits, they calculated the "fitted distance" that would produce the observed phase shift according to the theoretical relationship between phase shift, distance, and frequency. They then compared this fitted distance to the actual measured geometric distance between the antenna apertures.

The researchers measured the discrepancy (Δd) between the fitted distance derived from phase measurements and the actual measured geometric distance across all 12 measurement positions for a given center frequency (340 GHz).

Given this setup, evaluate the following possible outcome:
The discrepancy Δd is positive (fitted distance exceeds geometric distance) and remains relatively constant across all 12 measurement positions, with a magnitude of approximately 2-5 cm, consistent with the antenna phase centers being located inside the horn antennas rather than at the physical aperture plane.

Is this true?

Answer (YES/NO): NO